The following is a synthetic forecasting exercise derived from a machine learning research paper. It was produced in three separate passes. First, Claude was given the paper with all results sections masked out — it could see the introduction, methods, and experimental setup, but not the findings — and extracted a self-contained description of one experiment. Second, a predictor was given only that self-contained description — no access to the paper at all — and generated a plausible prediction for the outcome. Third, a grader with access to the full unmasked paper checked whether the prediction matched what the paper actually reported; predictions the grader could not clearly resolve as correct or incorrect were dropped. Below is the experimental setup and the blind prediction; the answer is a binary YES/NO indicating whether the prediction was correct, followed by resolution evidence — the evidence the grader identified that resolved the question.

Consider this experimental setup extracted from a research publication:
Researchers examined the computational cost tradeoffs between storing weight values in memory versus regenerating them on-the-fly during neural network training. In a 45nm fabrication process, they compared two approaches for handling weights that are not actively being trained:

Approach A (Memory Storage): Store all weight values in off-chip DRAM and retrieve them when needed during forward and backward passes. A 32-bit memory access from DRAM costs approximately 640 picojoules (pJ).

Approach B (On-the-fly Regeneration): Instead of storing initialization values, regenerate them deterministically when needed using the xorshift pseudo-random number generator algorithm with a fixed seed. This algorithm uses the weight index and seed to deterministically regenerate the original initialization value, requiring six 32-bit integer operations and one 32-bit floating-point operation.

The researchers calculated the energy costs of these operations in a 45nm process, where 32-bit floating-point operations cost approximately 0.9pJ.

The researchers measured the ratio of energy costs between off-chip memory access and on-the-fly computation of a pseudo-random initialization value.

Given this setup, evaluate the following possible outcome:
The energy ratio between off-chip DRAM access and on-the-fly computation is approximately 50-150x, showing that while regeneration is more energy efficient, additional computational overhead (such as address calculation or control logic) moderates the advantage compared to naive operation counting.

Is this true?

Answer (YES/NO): NO